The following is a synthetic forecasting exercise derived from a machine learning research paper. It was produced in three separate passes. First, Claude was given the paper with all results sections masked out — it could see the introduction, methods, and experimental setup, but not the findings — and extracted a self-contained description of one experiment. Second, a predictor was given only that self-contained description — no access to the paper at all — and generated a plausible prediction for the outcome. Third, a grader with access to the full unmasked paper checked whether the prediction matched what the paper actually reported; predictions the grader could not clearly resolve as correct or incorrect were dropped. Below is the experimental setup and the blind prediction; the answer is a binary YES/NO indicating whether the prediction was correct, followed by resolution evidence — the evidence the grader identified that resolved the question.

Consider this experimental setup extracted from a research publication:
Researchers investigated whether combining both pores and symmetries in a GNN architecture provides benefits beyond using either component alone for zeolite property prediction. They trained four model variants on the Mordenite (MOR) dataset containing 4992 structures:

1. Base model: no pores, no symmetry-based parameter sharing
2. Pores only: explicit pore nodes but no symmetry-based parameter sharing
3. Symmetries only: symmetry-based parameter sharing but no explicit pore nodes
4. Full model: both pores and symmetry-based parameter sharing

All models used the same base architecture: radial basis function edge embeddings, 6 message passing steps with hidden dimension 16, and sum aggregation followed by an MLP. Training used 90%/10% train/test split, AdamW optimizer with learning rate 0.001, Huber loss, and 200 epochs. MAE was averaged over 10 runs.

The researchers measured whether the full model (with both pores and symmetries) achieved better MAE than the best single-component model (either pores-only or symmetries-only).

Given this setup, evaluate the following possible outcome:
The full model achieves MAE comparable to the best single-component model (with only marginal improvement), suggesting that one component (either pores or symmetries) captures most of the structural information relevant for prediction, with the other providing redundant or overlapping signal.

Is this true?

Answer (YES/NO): NO